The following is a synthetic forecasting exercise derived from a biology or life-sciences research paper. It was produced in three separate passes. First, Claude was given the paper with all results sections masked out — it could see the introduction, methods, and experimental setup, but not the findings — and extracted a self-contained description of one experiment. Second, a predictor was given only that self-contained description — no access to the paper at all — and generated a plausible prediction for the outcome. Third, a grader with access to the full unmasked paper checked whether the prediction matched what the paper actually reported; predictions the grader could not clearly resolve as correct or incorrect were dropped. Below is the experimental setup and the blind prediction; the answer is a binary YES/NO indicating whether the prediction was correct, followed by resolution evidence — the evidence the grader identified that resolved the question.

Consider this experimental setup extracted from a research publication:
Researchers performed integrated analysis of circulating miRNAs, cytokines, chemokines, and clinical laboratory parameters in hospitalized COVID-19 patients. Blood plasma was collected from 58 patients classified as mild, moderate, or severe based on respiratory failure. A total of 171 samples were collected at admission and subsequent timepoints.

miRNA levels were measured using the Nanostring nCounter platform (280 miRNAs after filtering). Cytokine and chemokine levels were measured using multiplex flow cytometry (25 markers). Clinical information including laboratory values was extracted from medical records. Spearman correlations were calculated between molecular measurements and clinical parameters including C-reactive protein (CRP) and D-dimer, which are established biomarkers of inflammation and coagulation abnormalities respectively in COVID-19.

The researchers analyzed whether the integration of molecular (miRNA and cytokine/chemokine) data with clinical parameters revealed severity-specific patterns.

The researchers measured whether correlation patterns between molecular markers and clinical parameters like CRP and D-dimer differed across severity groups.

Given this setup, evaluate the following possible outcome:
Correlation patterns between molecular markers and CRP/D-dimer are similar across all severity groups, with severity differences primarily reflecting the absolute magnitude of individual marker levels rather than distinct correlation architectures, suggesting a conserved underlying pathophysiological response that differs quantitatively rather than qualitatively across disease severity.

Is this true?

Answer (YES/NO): NO